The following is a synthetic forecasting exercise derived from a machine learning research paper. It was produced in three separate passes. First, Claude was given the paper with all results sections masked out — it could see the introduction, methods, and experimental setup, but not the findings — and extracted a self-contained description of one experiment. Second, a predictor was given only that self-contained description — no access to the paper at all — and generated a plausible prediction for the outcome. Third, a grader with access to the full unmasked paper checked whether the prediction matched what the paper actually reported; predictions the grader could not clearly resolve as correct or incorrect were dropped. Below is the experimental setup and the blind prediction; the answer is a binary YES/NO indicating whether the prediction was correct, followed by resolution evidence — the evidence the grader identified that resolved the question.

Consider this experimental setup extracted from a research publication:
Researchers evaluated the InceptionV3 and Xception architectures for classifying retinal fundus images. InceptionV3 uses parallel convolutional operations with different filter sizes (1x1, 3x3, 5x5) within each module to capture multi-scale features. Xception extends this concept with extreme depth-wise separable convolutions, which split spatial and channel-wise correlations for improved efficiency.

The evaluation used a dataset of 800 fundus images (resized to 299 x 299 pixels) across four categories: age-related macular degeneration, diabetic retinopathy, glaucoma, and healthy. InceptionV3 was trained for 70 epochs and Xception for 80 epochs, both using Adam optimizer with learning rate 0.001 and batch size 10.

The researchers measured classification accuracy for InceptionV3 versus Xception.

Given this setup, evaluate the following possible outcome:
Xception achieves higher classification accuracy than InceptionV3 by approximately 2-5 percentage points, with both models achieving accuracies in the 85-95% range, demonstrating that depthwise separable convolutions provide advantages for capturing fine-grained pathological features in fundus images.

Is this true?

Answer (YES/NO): NO